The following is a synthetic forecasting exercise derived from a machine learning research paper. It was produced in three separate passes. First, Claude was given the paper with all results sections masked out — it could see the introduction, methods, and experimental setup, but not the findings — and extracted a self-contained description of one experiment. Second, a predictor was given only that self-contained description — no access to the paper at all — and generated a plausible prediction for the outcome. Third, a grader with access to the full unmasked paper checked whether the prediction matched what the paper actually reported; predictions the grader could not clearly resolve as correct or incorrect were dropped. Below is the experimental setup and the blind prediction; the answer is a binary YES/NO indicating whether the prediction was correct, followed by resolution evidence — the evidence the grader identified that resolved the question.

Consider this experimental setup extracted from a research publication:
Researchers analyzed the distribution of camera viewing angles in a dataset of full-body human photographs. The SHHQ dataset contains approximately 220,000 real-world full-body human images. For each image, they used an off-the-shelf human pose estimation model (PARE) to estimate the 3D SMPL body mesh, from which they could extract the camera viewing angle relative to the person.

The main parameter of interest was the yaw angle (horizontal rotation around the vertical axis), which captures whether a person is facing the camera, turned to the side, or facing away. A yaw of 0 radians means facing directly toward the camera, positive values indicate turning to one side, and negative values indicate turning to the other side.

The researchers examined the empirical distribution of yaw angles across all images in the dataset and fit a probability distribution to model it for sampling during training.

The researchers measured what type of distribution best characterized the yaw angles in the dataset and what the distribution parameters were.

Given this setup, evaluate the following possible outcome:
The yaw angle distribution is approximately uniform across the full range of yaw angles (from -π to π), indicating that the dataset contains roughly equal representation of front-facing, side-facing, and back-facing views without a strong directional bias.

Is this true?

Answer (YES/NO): NO